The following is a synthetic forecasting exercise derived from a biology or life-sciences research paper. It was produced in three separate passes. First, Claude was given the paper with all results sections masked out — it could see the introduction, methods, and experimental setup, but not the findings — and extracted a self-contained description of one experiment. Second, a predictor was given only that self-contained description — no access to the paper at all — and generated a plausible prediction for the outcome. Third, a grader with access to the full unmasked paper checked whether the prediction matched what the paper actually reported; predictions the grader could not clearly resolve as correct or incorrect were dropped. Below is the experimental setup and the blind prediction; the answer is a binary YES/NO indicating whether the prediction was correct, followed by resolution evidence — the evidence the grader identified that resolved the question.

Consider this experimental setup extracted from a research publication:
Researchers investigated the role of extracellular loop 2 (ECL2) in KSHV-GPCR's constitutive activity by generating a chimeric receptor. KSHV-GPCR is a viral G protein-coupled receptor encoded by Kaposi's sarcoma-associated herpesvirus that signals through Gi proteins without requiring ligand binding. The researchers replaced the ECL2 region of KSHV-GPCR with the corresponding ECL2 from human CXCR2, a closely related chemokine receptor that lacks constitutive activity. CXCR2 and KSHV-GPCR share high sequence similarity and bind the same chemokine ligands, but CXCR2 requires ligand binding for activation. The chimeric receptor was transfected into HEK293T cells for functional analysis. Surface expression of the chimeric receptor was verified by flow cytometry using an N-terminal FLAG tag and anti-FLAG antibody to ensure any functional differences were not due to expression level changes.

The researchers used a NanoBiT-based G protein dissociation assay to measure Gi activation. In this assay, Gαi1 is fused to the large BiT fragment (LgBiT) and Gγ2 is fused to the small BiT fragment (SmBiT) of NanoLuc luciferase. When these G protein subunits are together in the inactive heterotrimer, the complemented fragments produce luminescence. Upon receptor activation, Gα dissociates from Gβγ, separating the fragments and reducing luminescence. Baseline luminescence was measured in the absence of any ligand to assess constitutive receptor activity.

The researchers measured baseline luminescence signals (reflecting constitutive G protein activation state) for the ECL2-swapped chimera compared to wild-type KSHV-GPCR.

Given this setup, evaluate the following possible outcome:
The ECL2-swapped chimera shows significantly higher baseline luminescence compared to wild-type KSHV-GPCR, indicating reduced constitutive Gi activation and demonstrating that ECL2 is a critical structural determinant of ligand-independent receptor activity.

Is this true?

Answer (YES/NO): YES